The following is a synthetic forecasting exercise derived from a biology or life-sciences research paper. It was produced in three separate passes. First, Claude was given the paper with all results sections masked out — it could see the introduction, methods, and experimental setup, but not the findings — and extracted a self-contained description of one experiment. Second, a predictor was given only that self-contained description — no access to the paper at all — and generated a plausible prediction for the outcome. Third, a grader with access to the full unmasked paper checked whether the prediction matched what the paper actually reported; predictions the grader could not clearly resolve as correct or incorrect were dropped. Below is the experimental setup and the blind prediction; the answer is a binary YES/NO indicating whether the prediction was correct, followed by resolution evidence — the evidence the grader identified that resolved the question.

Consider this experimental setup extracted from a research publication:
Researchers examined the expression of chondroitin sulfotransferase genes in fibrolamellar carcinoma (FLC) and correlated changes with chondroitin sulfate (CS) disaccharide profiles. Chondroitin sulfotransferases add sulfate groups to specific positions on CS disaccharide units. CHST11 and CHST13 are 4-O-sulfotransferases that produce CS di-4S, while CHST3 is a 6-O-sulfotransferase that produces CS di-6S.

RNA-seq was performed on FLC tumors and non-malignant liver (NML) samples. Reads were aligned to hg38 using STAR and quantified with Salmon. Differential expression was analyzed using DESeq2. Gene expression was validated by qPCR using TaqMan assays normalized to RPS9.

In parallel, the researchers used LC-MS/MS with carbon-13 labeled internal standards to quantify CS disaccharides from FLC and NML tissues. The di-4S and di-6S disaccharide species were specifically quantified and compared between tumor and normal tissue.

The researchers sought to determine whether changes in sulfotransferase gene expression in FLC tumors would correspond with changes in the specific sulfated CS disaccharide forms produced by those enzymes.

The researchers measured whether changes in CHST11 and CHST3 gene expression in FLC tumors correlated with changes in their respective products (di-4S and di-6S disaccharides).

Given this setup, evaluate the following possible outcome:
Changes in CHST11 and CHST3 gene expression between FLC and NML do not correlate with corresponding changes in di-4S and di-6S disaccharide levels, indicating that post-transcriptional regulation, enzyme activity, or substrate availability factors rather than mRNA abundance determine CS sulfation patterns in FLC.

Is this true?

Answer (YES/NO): NO